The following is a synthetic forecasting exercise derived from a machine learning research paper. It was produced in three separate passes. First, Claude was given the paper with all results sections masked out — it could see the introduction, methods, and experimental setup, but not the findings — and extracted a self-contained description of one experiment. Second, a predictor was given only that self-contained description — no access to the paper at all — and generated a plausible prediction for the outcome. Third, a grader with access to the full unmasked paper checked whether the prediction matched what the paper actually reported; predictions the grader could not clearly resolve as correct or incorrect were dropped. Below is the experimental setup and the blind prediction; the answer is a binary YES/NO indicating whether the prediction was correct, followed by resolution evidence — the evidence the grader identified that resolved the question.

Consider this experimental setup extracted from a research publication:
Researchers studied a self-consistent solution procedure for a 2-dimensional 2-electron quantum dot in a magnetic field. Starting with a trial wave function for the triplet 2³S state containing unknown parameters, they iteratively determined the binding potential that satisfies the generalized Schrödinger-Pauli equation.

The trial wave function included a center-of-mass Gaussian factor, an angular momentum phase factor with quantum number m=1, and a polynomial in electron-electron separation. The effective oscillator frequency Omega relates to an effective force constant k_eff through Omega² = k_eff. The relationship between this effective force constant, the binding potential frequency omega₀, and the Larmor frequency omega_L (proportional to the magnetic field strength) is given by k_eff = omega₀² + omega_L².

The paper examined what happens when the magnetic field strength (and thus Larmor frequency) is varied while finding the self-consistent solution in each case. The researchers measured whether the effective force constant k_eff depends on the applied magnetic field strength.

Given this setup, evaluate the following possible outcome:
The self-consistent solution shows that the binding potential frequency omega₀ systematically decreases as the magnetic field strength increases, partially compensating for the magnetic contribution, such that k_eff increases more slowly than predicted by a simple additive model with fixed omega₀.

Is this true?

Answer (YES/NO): NO